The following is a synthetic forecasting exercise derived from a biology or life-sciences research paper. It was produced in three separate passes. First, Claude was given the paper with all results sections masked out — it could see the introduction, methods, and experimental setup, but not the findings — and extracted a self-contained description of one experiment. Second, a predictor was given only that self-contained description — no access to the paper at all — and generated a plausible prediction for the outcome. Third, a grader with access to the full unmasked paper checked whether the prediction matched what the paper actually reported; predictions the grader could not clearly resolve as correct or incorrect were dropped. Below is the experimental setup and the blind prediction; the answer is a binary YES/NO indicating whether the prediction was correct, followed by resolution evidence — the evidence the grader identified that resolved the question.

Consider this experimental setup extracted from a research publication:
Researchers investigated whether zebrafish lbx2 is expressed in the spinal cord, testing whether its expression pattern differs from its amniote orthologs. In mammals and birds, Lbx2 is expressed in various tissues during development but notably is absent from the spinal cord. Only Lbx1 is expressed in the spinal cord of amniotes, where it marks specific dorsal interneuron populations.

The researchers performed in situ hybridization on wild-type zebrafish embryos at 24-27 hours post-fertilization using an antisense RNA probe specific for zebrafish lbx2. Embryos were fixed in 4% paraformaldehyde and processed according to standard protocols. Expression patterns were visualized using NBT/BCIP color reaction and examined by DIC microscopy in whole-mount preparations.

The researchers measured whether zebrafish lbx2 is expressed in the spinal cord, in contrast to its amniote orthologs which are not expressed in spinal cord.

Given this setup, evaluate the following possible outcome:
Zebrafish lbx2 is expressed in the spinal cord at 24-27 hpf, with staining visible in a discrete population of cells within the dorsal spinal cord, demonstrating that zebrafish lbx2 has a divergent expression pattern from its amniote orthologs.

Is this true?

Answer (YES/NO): NO